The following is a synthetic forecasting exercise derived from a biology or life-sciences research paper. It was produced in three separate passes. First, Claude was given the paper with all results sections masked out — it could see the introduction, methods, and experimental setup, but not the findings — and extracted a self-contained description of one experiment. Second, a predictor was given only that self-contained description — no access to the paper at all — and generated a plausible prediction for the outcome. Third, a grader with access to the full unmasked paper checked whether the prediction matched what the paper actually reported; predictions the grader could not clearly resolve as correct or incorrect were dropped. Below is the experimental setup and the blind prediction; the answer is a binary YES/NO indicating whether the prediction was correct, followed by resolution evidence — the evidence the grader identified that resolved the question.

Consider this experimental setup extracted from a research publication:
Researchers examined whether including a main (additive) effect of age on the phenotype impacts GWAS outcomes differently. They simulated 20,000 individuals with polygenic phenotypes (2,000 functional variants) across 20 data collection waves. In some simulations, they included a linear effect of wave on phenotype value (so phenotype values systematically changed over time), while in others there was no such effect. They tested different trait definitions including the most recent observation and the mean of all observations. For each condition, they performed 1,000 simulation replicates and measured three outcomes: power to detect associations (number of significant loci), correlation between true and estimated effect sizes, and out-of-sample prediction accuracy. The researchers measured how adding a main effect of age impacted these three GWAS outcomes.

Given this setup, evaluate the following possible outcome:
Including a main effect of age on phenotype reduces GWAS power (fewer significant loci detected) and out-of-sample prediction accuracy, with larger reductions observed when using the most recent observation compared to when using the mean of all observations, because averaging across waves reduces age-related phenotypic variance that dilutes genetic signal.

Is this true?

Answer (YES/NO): NO